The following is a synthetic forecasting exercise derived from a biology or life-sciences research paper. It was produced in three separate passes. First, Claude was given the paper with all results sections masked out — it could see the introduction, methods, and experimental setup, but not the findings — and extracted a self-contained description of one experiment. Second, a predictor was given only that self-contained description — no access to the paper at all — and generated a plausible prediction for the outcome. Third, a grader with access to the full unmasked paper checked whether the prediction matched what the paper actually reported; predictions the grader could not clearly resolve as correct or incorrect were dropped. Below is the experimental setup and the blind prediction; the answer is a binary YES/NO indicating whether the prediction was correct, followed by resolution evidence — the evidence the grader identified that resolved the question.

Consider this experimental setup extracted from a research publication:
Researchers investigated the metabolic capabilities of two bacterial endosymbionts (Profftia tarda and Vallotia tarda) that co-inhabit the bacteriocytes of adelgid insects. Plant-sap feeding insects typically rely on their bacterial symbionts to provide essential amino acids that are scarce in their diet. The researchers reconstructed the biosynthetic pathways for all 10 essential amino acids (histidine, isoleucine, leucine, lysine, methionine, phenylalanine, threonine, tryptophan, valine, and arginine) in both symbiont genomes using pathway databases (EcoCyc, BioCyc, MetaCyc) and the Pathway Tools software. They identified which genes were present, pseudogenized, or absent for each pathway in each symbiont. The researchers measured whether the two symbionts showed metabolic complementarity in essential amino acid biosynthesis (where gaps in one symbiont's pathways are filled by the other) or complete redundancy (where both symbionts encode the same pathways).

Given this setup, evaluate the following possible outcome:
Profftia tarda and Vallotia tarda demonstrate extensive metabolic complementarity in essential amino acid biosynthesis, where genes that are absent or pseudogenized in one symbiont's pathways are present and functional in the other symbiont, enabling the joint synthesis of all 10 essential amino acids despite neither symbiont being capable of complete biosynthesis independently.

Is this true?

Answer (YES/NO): NO